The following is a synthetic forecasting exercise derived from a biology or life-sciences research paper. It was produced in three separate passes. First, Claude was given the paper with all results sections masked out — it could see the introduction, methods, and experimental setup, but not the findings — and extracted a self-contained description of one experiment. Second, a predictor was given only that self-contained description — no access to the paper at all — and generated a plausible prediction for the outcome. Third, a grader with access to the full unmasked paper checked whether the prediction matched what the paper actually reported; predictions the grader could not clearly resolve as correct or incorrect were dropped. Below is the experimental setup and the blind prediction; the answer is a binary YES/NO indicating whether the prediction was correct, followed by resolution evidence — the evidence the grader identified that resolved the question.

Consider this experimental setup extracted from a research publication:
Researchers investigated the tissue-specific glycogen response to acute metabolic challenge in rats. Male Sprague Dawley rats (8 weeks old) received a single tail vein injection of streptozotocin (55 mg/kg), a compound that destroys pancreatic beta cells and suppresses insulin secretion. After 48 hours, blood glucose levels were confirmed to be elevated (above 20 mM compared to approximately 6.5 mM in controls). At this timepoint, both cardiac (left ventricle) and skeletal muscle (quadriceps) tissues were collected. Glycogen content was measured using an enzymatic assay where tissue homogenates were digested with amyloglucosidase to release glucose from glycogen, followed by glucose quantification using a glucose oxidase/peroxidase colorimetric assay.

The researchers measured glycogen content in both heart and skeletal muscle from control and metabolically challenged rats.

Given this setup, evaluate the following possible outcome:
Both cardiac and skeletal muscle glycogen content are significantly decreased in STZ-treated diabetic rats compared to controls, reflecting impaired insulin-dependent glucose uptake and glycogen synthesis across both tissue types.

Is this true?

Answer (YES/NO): NO